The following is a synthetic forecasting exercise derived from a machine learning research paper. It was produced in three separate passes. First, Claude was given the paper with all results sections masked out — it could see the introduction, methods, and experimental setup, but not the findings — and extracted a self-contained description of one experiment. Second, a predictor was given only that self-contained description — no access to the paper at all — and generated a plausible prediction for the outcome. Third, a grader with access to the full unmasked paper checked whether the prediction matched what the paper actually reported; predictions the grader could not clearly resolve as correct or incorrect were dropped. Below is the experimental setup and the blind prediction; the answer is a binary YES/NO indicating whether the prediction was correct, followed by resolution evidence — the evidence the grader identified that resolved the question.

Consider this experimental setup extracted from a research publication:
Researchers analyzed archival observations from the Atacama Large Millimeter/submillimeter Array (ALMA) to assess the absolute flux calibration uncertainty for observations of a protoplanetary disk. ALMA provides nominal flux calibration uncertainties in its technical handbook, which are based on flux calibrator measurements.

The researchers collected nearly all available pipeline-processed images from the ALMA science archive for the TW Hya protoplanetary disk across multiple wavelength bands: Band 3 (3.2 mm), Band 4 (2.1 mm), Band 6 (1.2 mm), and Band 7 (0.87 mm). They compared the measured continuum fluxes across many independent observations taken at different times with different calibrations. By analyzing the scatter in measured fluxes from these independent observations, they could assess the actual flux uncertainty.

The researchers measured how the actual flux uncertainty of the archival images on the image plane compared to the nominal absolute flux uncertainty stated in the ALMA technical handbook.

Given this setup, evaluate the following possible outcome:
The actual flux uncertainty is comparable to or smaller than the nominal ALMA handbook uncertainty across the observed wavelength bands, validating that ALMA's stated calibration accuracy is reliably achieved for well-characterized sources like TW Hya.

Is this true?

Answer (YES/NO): NO